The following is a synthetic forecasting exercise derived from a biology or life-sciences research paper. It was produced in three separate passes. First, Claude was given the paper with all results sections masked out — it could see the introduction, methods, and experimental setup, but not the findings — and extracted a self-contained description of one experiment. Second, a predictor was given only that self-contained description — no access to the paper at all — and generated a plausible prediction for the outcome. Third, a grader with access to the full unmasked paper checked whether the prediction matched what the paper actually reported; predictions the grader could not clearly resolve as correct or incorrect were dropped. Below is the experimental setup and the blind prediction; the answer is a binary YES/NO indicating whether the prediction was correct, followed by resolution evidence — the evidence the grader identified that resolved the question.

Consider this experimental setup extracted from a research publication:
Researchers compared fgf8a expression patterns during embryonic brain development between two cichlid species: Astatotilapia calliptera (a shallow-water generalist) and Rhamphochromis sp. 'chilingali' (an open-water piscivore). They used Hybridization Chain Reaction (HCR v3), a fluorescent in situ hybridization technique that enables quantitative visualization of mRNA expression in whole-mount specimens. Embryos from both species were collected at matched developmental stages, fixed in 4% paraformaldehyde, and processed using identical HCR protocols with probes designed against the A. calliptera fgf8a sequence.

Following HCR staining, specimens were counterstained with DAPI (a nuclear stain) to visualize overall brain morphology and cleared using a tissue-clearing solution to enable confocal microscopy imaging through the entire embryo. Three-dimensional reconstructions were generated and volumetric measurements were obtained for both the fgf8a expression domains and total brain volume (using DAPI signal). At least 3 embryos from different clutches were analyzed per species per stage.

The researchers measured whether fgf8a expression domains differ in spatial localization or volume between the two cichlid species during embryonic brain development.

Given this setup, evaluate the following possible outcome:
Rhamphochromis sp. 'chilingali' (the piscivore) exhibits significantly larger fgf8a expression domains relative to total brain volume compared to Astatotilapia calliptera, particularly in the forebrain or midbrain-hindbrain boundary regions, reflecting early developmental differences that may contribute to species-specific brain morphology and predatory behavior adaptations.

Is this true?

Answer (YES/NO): YES